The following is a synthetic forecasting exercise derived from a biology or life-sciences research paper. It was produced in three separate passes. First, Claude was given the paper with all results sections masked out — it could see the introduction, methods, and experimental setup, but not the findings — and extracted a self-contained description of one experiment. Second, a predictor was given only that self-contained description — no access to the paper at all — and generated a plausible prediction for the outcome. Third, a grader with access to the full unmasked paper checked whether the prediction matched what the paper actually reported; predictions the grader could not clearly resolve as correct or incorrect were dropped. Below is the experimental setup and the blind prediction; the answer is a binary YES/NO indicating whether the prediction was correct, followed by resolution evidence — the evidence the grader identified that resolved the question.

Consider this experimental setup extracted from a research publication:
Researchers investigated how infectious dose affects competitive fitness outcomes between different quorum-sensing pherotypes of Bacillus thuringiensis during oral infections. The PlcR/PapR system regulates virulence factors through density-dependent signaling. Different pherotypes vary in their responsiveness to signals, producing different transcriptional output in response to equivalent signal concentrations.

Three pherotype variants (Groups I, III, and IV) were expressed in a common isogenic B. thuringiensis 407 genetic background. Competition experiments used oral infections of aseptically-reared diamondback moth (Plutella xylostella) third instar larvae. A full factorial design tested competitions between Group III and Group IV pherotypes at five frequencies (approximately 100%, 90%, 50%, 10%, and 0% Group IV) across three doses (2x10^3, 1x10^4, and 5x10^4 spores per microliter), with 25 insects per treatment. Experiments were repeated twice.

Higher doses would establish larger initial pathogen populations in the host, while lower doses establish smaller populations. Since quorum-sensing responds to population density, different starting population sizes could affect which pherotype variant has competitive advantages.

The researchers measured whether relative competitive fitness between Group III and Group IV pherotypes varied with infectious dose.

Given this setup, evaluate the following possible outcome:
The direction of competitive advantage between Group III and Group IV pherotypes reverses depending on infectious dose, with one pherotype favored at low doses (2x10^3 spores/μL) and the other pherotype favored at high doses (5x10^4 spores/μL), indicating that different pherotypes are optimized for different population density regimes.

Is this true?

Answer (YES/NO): NO